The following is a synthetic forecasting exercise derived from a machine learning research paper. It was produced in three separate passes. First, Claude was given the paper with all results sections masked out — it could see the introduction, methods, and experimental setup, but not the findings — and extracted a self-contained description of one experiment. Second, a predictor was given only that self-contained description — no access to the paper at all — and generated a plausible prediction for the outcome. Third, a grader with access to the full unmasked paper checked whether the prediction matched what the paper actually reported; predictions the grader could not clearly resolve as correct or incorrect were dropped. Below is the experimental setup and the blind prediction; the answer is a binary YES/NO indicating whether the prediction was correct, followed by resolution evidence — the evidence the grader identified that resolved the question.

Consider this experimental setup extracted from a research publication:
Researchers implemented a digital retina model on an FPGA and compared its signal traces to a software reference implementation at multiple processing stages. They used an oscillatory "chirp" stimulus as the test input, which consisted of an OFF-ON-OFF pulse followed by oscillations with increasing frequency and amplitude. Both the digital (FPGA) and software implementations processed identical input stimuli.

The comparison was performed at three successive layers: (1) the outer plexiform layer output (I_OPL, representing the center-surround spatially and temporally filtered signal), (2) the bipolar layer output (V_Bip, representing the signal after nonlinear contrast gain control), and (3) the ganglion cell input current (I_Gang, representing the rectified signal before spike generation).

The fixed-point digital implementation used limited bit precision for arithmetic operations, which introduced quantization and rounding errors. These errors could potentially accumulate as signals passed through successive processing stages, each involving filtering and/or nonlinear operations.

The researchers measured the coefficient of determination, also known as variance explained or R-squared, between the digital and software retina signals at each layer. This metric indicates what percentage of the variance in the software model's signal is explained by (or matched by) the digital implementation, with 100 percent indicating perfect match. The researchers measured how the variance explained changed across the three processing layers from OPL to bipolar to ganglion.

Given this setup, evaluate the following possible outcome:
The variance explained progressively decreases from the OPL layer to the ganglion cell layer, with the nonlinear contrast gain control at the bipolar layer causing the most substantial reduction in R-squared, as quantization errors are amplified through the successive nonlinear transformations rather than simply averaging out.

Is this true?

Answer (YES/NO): NO